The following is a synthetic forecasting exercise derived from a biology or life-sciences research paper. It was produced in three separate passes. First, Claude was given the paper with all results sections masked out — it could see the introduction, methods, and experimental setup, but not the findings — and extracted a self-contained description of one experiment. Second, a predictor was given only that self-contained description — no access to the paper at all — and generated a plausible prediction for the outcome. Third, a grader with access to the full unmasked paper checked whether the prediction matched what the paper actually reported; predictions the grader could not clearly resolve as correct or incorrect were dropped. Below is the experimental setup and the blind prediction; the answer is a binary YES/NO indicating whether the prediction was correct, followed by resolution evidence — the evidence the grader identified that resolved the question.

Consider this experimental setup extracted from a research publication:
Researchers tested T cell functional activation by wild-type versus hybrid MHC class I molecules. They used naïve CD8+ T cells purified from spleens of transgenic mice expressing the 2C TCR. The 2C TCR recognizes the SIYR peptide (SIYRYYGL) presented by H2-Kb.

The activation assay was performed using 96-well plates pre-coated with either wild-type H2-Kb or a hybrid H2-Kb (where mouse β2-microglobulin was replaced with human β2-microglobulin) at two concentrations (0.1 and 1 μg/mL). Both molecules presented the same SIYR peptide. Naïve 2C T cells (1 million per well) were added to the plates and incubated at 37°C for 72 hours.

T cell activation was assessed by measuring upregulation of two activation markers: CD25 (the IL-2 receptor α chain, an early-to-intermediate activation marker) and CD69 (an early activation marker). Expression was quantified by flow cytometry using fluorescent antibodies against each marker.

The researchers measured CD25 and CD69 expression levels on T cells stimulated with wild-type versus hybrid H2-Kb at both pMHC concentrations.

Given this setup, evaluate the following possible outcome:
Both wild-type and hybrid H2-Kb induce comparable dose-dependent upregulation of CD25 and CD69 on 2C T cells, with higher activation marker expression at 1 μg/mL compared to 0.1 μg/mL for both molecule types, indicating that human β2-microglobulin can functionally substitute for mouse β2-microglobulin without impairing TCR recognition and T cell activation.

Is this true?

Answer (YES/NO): NO